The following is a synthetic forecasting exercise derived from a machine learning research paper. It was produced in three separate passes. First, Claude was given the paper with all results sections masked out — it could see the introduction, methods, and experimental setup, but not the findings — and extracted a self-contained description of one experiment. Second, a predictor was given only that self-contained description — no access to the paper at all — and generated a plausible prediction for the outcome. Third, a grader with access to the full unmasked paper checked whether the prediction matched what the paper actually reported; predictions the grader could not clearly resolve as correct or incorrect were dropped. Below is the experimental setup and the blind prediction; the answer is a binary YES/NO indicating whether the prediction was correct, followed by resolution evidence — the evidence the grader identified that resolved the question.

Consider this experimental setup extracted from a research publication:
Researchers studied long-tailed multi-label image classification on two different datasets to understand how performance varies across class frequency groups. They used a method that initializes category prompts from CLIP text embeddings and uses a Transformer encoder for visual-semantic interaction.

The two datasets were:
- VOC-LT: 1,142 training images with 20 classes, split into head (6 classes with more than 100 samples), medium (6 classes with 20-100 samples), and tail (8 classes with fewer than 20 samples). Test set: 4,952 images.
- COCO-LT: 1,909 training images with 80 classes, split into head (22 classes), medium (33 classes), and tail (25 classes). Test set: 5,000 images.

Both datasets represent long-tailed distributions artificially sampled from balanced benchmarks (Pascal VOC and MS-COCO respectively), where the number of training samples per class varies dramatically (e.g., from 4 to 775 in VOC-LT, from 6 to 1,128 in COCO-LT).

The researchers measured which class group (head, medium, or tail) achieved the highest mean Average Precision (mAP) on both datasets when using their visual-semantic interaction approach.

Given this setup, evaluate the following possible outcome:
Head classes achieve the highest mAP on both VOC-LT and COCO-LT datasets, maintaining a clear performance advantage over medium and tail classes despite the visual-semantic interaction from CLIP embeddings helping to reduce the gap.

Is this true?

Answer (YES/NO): NO